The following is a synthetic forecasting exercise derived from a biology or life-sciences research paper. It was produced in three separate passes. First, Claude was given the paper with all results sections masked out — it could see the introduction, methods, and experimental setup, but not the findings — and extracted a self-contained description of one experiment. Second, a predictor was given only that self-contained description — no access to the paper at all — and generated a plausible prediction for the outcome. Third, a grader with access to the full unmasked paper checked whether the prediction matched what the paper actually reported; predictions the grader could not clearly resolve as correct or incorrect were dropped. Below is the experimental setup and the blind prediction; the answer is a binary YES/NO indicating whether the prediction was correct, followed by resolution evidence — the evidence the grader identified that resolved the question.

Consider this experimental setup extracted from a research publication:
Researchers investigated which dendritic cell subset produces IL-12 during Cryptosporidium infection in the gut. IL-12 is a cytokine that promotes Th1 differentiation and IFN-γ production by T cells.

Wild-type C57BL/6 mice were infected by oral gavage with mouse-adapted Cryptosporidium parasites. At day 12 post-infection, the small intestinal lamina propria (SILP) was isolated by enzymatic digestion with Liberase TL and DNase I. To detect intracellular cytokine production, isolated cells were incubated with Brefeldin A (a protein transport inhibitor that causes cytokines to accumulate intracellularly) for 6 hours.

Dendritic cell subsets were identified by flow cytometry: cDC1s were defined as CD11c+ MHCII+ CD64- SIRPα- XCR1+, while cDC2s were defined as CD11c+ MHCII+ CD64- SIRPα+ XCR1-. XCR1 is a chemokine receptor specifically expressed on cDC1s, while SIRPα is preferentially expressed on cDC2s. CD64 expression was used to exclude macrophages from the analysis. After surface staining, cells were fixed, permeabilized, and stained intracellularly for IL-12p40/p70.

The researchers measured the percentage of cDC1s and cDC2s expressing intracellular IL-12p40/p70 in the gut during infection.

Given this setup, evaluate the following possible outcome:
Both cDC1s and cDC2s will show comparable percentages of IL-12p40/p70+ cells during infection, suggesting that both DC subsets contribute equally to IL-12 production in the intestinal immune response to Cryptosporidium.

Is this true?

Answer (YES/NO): NO